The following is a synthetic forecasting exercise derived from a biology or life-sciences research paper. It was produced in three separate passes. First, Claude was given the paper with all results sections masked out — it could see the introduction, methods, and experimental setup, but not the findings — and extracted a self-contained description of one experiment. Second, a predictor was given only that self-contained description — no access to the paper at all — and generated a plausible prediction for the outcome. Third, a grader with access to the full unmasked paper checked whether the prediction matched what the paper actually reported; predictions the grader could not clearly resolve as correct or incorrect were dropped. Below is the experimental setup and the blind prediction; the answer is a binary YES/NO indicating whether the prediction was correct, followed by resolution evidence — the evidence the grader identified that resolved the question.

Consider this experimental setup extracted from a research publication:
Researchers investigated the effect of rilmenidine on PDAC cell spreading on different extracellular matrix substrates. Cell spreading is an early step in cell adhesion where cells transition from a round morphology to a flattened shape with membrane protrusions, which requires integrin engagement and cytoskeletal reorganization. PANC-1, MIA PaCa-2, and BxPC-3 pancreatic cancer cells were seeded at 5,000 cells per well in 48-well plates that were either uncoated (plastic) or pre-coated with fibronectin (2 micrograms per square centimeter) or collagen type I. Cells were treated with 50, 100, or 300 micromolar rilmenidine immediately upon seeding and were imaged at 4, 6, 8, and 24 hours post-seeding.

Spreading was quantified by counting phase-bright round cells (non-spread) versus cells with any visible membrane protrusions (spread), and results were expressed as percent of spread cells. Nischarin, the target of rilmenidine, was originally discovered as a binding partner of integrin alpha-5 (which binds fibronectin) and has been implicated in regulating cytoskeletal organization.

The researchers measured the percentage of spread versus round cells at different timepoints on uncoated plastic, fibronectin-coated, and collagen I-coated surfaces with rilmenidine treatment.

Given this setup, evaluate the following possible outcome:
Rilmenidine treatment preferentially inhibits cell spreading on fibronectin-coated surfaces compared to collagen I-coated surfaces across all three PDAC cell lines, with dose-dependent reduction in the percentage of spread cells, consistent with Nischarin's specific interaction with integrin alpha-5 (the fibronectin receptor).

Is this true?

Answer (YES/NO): NO